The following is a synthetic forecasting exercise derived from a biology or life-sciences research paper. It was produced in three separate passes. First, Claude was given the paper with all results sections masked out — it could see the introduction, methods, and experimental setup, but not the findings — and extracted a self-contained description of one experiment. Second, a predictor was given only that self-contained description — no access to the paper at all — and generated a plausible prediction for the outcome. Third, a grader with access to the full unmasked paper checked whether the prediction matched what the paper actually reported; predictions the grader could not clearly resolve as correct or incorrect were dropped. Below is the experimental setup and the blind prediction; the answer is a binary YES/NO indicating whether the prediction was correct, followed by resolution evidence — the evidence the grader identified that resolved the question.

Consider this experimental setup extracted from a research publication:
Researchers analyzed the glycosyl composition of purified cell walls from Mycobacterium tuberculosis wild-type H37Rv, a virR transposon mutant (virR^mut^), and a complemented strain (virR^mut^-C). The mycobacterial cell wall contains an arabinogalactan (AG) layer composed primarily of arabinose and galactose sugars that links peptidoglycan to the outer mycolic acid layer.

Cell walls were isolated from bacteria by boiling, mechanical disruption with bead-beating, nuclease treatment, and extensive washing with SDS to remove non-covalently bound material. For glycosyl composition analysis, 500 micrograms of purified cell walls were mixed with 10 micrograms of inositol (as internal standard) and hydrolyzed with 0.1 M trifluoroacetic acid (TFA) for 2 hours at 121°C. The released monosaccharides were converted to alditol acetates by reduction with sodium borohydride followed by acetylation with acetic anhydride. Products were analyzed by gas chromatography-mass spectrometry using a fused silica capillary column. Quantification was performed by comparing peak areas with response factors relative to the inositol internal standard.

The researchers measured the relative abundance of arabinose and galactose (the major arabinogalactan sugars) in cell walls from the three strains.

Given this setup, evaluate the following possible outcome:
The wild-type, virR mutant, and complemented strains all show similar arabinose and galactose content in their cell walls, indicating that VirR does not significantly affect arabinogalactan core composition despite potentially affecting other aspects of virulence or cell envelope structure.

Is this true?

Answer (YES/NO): YES